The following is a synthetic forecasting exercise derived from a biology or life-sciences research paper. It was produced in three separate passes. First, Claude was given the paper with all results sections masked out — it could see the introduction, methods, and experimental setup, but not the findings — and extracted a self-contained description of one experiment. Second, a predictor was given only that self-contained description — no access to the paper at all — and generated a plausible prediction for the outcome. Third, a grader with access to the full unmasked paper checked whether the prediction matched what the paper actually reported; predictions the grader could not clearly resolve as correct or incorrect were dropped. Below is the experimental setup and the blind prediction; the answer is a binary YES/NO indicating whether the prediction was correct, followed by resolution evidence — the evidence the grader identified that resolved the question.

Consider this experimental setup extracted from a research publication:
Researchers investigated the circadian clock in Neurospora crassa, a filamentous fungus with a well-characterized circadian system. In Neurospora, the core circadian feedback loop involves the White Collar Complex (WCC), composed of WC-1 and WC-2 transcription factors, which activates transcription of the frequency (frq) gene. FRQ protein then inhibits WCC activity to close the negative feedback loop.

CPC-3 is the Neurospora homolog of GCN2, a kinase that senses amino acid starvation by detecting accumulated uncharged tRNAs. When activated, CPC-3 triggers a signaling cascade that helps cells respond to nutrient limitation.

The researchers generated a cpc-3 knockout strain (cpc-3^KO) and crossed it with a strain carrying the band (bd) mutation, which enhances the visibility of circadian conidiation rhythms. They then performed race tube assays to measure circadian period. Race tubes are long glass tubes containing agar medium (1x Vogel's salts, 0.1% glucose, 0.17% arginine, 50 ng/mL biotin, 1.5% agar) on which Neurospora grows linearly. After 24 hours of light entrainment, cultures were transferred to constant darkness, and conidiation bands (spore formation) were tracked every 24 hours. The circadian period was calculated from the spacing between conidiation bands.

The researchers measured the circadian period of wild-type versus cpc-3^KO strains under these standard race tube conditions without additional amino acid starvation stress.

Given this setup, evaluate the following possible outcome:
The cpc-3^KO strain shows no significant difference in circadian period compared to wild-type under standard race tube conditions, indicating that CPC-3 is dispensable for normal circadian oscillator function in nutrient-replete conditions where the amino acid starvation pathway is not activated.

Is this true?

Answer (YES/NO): YES